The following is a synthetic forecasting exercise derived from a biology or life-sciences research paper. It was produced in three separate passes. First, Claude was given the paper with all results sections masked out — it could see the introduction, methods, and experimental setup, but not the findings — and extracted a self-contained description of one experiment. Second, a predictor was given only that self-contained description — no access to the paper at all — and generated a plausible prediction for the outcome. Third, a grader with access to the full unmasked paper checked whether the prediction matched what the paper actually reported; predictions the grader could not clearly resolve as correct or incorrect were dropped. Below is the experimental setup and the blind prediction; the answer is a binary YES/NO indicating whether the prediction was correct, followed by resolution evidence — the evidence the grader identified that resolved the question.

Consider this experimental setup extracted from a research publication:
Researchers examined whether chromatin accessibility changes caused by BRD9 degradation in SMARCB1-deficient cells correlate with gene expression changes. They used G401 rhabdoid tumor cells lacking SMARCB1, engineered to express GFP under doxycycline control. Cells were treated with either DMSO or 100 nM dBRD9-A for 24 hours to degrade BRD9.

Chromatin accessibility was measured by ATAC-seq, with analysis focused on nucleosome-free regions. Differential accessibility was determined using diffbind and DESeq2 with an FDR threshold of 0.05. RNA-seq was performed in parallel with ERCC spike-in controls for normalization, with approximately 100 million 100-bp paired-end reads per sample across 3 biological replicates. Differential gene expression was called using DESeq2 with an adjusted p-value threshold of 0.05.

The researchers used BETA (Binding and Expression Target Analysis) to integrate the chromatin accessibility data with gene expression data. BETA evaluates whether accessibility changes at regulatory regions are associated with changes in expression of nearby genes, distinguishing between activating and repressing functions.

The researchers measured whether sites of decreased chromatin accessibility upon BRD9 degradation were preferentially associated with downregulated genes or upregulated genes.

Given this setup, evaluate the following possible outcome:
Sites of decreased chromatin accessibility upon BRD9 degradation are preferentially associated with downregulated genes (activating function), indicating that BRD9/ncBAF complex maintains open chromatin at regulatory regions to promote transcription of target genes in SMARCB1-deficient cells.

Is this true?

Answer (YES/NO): YES